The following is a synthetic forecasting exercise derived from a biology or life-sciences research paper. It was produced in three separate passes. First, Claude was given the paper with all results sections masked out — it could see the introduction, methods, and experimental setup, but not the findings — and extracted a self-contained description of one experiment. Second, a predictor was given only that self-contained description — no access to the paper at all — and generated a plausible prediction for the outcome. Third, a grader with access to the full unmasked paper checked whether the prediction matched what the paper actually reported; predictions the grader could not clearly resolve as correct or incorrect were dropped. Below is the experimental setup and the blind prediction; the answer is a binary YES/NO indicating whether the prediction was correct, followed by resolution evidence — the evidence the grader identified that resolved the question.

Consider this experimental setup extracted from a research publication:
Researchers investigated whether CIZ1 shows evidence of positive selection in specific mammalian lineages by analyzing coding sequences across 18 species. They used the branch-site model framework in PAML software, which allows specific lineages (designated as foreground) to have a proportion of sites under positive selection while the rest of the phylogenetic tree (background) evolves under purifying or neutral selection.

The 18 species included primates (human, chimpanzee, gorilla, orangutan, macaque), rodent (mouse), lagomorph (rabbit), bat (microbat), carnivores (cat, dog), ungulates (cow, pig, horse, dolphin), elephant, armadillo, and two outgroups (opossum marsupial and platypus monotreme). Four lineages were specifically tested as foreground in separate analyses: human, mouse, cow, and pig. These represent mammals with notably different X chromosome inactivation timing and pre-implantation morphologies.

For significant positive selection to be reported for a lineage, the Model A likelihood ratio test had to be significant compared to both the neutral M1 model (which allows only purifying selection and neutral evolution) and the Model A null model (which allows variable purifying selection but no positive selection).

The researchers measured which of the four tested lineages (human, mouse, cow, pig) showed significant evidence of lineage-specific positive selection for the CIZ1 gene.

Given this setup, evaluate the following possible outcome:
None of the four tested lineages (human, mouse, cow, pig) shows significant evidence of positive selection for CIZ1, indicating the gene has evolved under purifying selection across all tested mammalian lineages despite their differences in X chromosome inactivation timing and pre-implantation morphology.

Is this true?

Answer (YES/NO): NO